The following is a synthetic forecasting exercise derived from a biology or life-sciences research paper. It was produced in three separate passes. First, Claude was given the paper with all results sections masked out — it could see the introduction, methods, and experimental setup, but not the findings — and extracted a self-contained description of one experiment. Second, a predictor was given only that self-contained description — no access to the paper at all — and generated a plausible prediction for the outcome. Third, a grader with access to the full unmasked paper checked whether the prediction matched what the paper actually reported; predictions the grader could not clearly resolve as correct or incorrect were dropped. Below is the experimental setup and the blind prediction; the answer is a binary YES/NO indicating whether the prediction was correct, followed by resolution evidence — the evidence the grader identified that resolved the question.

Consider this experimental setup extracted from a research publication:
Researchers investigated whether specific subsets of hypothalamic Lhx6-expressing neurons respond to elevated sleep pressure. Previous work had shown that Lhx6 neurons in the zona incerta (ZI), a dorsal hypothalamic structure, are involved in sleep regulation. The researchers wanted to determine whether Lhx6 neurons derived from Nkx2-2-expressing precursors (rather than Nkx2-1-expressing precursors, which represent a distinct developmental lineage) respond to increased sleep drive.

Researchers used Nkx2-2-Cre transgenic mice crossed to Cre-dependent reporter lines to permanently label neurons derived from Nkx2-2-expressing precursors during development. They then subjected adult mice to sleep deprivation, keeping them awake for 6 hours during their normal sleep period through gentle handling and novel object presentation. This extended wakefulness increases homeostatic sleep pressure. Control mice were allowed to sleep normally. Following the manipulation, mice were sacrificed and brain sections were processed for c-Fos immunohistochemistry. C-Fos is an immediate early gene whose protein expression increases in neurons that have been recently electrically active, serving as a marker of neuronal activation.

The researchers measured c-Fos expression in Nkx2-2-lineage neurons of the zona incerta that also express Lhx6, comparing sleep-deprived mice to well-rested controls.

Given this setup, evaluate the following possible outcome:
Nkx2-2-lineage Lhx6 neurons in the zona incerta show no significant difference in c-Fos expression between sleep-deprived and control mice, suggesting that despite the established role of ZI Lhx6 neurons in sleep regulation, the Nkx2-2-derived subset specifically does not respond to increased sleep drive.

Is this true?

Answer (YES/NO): NO